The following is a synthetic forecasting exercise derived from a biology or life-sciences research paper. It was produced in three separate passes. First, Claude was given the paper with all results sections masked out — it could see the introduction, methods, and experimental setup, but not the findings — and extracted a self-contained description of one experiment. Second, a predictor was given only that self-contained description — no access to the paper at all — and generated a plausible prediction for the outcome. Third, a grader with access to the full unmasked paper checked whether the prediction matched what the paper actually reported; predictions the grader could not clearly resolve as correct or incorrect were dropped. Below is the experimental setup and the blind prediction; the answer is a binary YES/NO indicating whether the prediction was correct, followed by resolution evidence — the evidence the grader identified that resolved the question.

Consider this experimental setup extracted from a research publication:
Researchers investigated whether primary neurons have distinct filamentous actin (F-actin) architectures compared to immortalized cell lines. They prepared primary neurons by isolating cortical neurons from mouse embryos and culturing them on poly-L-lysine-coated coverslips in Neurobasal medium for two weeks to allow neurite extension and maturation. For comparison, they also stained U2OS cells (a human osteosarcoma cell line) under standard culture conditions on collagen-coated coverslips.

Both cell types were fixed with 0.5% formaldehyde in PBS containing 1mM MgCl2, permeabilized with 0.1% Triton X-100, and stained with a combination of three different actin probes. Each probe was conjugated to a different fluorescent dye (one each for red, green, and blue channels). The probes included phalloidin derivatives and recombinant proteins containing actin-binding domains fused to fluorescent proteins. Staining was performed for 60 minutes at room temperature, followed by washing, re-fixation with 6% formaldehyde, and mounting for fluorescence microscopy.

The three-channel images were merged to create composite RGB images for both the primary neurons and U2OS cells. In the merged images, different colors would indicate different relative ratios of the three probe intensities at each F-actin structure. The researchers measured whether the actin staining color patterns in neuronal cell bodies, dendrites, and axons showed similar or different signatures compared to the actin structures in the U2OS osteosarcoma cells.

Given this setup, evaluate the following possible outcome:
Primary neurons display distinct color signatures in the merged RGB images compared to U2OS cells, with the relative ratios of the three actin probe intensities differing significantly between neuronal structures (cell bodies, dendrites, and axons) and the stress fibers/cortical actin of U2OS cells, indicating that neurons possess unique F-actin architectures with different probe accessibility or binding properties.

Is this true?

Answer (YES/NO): YES